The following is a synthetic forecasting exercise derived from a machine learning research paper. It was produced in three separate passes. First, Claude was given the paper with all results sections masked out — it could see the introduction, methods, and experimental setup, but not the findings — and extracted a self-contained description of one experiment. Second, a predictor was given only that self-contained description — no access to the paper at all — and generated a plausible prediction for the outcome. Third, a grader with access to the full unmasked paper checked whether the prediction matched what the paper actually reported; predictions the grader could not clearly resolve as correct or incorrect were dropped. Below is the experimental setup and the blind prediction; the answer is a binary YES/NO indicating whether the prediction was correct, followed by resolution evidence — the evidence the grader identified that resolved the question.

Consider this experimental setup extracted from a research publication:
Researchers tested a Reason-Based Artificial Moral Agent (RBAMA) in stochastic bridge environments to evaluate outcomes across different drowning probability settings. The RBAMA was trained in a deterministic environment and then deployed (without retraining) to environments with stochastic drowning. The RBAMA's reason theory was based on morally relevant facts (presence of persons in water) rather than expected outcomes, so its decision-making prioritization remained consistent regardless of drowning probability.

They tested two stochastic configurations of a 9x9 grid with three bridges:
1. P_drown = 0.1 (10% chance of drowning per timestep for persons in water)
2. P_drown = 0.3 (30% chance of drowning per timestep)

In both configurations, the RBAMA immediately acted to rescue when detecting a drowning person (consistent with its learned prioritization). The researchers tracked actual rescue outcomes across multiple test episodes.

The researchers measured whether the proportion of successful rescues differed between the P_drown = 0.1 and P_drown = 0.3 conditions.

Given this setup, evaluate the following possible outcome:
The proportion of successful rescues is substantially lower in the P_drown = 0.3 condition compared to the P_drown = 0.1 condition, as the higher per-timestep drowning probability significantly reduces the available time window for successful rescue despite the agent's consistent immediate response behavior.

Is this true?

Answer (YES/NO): YES